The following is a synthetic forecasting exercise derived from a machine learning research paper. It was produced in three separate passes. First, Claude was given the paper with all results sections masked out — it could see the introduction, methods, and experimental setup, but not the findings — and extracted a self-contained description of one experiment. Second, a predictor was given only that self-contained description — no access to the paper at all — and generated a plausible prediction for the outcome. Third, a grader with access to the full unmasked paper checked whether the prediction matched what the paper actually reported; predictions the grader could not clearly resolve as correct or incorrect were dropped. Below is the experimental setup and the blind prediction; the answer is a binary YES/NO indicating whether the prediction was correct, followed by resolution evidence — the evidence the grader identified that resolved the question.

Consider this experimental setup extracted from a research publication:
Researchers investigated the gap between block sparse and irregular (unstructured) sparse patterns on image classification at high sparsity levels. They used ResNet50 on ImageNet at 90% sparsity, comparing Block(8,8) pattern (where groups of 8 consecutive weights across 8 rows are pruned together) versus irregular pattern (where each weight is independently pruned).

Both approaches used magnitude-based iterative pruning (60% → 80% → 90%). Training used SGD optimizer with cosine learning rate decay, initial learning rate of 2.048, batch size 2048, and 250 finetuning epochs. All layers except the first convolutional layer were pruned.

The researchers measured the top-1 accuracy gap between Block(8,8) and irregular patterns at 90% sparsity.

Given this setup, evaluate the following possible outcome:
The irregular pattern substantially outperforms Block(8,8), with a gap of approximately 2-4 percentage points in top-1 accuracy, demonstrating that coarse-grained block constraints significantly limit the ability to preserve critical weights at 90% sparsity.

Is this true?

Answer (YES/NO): NO